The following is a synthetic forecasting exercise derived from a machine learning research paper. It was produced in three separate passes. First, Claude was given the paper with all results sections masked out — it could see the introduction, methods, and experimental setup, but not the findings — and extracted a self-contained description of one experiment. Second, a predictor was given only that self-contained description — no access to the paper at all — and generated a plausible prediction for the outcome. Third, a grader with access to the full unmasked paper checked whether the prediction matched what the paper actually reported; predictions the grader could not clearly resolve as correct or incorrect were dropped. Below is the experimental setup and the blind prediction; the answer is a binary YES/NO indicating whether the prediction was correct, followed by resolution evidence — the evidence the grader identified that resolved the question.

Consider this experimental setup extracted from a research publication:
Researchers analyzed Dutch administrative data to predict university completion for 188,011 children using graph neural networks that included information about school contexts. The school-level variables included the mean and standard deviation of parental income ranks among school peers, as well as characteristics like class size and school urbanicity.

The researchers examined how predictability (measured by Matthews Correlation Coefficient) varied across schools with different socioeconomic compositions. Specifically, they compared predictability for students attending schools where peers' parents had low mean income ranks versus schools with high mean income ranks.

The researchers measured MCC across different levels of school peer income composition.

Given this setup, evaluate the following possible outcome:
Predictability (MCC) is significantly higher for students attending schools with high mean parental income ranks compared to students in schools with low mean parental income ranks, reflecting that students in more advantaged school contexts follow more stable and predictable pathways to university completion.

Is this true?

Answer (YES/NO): YES